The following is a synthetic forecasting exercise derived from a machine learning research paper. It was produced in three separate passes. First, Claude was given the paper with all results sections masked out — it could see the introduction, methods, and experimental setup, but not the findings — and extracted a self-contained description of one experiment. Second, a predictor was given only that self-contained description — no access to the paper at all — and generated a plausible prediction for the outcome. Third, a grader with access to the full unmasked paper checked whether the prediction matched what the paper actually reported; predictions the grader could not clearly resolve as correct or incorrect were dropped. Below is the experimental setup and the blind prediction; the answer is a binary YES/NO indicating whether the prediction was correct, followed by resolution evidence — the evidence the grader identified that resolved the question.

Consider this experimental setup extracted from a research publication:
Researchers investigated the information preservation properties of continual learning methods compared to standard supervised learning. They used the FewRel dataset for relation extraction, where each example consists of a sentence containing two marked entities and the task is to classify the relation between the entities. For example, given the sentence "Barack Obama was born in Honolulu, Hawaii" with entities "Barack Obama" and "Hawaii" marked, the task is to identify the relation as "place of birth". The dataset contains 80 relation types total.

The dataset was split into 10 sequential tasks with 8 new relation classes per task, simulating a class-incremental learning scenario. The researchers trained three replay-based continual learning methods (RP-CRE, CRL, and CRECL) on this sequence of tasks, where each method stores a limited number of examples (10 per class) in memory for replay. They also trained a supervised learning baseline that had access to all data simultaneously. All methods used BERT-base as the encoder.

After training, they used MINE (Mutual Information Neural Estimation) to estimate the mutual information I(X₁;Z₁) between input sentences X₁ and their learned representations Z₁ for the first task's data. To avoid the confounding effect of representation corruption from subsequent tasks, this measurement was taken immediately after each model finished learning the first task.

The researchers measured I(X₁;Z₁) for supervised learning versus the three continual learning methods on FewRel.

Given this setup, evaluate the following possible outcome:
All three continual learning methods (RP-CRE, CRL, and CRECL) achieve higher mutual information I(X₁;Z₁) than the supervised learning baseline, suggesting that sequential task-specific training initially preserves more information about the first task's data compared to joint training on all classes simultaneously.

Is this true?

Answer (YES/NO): NO